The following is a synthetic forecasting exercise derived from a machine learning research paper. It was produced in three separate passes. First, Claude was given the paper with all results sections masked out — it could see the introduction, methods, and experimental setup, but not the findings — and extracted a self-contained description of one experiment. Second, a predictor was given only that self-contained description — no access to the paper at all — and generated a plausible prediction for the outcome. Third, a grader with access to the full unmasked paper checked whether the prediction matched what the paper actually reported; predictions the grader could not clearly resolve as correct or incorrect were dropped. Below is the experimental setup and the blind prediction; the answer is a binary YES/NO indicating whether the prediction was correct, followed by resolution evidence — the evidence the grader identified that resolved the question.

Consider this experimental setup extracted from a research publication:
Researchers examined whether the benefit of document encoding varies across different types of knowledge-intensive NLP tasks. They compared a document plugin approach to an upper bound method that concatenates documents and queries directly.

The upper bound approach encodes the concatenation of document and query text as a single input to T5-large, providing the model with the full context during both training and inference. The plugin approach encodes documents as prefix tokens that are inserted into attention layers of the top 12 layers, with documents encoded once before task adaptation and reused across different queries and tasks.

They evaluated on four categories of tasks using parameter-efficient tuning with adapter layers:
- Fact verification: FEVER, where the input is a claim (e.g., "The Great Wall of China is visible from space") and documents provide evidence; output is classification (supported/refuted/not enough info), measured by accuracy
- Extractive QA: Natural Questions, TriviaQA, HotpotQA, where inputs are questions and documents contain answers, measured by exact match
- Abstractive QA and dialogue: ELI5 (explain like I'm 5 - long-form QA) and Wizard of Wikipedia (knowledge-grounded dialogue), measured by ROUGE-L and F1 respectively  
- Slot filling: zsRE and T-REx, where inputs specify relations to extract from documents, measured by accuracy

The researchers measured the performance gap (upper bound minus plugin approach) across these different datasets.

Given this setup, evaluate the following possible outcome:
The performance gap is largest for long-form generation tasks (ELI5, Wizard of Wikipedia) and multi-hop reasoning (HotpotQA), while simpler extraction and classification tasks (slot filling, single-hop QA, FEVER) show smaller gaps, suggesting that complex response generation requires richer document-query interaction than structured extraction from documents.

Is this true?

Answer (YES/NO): NO